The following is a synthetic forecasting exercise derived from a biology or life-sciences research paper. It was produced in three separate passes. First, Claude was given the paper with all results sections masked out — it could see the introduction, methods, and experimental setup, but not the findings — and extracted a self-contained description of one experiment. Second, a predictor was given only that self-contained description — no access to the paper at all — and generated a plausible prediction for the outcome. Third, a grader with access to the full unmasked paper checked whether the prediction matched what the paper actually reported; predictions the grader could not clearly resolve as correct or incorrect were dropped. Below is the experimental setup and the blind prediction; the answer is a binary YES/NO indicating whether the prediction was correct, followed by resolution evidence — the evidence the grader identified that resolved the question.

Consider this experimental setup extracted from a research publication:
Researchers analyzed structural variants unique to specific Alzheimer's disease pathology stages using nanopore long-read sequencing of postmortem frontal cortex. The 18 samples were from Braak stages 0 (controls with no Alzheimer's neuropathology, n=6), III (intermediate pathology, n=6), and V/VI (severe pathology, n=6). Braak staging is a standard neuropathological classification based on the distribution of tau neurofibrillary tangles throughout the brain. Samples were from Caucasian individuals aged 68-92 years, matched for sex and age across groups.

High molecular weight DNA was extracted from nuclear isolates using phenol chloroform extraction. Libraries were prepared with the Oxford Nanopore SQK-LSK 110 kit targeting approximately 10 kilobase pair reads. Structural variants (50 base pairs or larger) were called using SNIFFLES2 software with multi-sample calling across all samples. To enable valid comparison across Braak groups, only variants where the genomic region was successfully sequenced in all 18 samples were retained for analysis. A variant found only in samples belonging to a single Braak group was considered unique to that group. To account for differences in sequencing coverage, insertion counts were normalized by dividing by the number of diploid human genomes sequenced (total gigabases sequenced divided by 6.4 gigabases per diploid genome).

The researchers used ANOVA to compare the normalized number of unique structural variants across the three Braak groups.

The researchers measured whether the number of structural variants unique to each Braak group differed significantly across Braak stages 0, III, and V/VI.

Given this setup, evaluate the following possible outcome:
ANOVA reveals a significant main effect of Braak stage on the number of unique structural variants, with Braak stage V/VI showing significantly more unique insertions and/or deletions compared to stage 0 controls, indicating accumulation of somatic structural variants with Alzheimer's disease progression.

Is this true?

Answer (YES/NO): NO